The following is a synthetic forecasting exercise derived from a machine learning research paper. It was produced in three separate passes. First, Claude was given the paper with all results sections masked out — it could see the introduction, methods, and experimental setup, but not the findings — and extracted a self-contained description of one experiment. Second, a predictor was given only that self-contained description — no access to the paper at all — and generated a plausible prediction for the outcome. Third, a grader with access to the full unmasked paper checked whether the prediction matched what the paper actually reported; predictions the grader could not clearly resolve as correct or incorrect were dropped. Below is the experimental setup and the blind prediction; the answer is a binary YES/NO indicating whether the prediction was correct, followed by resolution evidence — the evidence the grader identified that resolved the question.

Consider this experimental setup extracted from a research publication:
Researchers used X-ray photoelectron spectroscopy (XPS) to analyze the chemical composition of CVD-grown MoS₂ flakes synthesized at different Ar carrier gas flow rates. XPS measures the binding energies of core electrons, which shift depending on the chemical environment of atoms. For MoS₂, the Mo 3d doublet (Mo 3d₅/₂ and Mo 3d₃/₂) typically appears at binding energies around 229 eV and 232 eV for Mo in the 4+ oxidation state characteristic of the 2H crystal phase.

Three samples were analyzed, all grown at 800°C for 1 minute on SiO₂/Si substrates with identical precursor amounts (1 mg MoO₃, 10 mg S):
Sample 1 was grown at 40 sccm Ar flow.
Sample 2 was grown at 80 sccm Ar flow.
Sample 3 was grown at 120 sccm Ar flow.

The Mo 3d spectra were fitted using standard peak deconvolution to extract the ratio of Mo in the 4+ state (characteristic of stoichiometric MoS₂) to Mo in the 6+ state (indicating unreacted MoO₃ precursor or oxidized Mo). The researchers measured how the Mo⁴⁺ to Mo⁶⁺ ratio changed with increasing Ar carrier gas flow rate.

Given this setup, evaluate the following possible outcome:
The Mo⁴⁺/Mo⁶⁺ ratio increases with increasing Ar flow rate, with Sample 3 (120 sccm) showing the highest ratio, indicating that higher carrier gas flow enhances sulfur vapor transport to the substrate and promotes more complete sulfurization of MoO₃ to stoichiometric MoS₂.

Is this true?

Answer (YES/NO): YES